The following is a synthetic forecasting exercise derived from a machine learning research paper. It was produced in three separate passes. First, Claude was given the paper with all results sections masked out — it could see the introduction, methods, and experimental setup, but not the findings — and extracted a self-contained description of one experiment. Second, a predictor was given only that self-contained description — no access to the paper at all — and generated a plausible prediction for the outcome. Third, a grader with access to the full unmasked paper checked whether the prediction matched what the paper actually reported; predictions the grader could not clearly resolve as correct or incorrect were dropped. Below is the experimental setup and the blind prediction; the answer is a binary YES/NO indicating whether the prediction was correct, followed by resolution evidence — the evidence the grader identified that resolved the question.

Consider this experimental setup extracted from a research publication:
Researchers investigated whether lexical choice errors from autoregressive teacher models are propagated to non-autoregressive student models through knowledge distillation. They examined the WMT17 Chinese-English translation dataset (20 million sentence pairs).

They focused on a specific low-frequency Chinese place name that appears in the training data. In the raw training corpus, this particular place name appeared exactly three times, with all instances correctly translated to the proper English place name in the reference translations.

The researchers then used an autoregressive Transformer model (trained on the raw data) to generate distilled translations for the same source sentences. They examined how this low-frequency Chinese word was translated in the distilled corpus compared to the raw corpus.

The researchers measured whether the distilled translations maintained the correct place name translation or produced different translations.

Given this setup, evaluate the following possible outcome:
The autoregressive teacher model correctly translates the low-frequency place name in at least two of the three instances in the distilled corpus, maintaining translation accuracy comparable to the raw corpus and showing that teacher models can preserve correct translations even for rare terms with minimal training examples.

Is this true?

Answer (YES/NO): NO